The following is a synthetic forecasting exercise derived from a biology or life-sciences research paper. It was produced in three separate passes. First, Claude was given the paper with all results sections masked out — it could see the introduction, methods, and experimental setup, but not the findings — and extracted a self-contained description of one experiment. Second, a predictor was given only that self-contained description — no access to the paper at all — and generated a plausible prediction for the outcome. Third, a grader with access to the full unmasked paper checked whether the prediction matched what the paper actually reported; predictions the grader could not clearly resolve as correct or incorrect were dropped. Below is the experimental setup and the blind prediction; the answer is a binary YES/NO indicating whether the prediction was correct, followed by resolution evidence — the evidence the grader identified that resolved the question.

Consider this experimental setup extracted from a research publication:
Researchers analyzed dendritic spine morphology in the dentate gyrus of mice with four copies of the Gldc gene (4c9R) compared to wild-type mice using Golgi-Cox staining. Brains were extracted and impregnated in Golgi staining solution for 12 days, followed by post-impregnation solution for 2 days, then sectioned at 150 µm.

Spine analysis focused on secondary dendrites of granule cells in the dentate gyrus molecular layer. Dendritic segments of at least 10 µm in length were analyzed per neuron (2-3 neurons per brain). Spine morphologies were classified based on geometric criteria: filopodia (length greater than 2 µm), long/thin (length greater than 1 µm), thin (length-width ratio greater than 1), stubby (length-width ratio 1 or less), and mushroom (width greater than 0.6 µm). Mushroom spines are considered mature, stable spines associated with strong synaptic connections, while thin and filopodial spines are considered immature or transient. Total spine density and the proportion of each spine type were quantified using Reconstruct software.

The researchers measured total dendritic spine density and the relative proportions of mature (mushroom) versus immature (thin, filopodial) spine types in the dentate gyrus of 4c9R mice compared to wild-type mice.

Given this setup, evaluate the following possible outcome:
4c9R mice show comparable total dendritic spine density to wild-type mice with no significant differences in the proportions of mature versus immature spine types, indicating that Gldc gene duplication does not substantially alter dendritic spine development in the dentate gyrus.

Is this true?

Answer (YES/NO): NO